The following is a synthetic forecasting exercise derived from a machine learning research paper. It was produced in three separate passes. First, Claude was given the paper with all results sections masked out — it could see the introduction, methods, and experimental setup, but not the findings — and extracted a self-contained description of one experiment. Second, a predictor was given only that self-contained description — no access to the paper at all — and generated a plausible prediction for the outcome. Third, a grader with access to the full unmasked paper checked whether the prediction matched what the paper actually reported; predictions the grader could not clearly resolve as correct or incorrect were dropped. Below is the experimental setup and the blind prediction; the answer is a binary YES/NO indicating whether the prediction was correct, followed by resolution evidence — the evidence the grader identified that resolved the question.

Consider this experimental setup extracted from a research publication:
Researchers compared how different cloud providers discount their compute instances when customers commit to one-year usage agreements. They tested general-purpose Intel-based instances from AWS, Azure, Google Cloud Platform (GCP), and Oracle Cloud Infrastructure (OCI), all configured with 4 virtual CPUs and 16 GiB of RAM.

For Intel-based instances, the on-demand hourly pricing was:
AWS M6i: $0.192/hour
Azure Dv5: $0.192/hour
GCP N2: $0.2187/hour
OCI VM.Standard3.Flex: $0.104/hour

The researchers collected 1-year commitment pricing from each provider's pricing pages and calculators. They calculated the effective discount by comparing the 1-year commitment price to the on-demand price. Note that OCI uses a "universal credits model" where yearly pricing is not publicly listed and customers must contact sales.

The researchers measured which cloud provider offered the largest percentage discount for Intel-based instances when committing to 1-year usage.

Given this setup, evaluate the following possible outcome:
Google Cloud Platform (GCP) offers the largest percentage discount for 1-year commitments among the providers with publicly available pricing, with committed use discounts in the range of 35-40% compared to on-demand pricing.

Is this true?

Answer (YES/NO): NO